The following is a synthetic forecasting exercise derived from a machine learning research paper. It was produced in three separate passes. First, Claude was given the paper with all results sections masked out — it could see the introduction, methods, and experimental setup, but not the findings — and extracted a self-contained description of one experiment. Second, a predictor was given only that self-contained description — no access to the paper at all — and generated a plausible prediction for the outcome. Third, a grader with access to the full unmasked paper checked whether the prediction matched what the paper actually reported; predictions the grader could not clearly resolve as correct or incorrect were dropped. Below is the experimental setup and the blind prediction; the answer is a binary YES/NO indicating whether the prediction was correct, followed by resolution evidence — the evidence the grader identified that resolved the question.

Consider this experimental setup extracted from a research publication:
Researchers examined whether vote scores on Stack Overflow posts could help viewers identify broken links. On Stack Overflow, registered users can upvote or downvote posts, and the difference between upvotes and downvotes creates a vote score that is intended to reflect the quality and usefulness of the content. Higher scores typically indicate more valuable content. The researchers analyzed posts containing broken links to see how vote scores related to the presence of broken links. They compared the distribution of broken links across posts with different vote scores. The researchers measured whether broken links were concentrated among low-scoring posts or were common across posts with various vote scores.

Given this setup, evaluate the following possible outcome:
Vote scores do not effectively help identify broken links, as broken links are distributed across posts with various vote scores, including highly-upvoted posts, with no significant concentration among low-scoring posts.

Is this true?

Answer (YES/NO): YES